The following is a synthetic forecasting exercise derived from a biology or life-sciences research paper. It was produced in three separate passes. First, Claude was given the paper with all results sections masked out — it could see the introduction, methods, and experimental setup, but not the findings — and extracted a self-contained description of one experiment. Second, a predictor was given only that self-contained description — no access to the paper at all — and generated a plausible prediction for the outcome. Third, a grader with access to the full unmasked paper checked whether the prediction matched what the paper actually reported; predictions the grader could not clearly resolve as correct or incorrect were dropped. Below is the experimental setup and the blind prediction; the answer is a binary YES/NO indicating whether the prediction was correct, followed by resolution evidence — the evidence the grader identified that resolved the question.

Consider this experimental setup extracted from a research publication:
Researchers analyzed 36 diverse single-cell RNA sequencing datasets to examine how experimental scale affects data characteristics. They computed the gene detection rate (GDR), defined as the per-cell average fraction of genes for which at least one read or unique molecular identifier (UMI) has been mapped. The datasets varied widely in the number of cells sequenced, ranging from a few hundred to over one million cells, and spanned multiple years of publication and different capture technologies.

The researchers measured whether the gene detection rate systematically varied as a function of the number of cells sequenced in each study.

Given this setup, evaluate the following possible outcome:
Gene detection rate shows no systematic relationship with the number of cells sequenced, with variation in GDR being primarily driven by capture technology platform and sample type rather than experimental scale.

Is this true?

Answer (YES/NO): NO